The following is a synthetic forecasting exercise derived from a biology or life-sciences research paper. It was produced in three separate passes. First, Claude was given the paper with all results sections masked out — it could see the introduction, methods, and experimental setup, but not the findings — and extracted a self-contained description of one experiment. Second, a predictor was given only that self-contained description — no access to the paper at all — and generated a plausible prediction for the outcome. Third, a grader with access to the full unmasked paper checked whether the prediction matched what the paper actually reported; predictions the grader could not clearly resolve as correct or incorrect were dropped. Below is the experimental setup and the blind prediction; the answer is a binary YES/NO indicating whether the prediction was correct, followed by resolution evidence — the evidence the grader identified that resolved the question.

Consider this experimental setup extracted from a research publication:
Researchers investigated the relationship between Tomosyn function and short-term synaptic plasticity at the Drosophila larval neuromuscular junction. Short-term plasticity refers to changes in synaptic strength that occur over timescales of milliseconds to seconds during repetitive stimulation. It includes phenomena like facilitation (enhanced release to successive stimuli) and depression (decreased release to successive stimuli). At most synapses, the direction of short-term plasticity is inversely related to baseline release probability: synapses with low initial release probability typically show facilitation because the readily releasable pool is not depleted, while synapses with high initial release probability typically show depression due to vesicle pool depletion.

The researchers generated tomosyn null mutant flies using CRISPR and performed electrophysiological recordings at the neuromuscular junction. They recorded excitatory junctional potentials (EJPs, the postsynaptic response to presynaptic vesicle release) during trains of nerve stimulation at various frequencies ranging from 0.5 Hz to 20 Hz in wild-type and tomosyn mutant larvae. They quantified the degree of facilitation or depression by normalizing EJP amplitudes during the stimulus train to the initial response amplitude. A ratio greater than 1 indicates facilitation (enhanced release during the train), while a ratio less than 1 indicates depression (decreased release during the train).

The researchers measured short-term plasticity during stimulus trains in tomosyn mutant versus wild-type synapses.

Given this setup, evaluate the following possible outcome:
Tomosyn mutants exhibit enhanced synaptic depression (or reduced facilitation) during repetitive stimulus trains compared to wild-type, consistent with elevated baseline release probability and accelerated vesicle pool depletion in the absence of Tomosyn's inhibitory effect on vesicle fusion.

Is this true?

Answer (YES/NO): YES